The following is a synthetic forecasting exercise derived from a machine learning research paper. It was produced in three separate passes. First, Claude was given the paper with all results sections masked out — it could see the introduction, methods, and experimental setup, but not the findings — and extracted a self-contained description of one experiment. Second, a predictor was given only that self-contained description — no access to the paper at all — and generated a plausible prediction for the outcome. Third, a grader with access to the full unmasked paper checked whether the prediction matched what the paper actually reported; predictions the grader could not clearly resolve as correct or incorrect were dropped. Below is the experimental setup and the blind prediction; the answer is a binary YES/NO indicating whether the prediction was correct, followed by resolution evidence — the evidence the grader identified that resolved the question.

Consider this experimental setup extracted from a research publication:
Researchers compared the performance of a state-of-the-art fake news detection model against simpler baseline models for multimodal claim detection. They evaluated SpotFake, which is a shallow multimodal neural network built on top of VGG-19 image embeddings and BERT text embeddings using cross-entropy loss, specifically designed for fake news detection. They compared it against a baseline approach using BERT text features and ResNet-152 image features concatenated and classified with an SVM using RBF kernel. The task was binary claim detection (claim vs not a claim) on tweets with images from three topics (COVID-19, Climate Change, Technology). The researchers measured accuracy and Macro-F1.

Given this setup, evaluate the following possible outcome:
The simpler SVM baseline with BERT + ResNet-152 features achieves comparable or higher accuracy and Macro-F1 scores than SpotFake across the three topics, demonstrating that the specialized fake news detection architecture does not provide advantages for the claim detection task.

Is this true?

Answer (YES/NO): YES